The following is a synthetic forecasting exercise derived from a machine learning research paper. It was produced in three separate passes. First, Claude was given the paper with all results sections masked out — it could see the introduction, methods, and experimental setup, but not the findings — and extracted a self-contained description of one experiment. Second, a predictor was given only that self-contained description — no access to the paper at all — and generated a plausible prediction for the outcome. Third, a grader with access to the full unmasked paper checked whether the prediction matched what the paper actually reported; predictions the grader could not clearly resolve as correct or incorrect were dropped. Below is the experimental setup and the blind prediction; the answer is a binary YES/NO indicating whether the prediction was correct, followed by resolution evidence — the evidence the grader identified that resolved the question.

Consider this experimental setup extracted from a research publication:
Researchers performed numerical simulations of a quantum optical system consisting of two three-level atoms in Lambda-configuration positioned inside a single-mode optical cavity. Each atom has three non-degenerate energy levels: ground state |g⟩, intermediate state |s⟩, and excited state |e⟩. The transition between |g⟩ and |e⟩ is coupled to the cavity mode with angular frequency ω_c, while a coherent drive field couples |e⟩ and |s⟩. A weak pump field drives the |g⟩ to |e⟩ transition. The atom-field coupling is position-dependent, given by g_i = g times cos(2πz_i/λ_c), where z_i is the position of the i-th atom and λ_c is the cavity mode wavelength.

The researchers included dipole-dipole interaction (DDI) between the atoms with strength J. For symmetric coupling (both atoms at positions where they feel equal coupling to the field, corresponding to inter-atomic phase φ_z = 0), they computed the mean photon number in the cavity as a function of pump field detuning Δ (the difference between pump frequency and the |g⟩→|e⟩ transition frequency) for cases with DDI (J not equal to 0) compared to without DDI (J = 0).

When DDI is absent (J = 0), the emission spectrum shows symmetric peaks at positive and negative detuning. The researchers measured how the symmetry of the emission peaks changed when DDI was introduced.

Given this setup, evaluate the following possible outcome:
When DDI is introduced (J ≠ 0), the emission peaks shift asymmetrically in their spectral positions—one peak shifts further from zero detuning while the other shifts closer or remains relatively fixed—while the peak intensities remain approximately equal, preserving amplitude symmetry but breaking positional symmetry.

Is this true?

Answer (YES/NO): NO